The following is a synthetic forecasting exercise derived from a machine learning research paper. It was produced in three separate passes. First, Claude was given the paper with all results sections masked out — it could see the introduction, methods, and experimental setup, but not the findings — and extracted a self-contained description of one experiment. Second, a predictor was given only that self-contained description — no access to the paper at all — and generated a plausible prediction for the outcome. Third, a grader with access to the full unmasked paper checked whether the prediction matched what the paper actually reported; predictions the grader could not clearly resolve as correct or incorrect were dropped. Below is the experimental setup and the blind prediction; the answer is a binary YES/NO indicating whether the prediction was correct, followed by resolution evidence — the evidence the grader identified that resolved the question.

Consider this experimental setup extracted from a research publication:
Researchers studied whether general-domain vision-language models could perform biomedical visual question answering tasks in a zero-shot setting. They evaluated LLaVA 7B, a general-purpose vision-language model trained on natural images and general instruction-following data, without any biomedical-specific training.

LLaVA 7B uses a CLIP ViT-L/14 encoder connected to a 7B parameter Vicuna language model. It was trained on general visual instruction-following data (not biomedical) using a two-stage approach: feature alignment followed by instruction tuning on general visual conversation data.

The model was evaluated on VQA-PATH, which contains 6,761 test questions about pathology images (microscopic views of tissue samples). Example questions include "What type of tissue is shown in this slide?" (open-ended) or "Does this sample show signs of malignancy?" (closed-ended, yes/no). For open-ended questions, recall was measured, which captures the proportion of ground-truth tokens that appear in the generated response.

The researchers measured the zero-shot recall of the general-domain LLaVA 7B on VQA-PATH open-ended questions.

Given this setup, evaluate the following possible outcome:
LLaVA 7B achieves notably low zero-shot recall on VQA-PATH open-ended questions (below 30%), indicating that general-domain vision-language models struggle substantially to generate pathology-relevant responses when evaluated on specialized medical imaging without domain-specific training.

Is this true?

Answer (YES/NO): YES